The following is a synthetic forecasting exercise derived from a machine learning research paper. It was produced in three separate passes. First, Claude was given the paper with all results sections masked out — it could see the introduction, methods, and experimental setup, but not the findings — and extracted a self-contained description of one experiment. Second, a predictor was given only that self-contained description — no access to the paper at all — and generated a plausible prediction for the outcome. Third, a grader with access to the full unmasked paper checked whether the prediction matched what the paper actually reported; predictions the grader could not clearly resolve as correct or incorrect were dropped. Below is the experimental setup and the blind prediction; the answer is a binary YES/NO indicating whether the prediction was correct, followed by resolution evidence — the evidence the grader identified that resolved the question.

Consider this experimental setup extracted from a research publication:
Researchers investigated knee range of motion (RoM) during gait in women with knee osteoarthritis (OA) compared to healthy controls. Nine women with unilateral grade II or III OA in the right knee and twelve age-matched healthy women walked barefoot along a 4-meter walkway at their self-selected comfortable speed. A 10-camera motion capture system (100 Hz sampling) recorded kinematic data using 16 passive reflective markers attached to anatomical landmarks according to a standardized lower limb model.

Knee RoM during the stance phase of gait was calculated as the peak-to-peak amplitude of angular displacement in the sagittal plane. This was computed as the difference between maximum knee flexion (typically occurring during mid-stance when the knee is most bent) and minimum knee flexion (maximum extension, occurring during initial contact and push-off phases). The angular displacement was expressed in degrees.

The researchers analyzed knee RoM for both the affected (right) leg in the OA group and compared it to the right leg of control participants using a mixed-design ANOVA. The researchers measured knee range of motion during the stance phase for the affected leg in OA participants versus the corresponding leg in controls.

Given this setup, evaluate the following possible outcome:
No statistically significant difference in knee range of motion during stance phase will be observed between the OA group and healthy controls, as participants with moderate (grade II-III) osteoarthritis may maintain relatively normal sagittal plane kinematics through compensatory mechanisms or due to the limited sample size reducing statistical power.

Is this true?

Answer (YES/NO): NO